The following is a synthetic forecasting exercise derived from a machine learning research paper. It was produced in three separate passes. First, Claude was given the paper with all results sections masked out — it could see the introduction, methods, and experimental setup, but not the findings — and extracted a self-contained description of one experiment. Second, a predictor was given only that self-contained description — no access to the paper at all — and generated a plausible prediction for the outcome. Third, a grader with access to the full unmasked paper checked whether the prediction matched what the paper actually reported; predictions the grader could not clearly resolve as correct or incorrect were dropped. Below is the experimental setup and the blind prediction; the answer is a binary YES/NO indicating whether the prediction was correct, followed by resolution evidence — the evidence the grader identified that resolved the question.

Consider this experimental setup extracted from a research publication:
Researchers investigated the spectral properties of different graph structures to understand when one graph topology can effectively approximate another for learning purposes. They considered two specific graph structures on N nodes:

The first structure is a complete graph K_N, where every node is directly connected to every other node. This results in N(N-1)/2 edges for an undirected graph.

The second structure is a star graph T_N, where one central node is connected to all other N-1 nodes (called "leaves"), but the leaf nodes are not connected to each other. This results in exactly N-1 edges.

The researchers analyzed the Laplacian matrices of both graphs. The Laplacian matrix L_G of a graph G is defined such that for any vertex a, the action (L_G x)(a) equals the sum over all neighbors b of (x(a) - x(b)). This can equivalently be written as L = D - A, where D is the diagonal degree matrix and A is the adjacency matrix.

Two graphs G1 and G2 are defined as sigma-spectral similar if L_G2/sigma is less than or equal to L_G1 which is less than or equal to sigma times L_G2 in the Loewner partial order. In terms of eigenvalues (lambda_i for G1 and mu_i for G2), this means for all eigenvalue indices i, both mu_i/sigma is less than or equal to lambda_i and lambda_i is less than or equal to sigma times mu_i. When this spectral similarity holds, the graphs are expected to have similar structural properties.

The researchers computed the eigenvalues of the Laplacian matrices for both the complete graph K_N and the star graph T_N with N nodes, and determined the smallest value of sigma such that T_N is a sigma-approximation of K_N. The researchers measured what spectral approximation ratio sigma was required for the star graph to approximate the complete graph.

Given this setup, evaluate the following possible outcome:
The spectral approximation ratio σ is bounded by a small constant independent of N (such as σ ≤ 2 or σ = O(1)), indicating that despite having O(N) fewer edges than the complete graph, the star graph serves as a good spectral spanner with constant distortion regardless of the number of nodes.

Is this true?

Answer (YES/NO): NO